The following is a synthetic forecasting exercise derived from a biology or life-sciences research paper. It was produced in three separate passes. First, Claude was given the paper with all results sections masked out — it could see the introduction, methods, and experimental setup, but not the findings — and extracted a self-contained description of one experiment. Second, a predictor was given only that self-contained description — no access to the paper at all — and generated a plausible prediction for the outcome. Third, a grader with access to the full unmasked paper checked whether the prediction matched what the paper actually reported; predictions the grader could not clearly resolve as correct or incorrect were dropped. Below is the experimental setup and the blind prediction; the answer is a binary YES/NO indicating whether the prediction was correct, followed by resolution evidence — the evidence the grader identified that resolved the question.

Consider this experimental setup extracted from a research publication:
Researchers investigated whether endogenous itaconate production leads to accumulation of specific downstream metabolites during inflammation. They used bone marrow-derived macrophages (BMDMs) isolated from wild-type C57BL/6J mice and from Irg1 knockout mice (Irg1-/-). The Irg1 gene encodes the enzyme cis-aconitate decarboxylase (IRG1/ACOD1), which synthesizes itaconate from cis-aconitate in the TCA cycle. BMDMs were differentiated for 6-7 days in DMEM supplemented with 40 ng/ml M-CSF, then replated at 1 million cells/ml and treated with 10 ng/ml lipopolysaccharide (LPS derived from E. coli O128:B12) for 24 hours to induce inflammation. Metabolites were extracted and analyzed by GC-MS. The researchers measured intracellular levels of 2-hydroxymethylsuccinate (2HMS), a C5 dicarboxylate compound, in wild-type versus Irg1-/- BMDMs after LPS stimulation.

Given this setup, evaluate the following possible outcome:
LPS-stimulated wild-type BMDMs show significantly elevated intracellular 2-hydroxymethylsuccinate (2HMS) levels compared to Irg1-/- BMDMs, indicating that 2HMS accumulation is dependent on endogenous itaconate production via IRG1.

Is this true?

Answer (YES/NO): YES